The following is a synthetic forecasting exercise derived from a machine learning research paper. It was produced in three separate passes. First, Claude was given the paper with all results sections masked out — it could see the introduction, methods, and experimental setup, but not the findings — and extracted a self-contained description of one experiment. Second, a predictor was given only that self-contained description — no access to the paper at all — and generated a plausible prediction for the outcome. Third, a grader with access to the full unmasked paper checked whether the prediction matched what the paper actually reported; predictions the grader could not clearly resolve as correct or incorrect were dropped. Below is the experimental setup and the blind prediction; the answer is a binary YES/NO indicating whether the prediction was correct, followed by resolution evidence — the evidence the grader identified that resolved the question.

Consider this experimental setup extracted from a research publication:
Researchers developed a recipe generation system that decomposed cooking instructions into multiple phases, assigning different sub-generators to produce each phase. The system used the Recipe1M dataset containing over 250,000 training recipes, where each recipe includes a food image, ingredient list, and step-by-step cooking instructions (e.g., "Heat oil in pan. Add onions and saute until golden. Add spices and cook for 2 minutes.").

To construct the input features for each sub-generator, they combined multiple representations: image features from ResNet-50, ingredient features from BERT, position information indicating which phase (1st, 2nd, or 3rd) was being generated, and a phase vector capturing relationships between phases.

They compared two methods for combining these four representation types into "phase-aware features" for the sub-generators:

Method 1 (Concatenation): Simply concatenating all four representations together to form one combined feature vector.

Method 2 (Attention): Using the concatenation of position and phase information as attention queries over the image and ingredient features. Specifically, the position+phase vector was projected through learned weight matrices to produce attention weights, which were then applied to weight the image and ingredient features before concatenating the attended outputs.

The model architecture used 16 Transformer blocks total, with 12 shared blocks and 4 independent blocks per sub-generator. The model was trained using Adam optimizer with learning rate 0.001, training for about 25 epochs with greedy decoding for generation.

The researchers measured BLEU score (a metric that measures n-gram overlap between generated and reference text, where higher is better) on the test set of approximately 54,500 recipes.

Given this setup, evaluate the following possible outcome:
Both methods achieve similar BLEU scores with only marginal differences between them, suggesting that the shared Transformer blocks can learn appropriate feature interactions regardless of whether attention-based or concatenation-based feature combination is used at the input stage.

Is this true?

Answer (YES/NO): NO